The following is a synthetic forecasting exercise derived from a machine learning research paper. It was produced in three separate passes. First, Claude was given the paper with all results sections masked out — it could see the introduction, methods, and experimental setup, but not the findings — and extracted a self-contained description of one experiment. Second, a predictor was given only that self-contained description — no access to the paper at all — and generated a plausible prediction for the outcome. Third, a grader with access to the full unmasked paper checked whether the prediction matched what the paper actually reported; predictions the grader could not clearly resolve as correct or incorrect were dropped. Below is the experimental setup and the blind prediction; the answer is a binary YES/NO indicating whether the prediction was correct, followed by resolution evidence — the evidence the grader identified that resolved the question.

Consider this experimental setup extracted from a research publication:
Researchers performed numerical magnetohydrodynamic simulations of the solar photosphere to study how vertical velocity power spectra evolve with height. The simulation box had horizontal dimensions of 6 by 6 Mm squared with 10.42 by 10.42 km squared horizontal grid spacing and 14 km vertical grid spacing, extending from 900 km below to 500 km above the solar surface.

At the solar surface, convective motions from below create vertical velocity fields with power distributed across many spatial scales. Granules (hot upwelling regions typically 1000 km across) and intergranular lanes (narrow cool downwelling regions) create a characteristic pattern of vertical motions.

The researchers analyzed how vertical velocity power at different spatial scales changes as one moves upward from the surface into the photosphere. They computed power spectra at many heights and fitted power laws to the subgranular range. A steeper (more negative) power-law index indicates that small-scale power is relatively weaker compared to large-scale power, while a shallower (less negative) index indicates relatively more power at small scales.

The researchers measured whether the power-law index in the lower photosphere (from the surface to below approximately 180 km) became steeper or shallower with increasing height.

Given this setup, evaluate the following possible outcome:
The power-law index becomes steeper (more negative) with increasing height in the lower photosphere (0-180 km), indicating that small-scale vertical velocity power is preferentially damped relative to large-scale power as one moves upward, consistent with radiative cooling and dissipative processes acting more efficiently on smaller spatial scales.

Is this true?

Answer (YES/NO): YES